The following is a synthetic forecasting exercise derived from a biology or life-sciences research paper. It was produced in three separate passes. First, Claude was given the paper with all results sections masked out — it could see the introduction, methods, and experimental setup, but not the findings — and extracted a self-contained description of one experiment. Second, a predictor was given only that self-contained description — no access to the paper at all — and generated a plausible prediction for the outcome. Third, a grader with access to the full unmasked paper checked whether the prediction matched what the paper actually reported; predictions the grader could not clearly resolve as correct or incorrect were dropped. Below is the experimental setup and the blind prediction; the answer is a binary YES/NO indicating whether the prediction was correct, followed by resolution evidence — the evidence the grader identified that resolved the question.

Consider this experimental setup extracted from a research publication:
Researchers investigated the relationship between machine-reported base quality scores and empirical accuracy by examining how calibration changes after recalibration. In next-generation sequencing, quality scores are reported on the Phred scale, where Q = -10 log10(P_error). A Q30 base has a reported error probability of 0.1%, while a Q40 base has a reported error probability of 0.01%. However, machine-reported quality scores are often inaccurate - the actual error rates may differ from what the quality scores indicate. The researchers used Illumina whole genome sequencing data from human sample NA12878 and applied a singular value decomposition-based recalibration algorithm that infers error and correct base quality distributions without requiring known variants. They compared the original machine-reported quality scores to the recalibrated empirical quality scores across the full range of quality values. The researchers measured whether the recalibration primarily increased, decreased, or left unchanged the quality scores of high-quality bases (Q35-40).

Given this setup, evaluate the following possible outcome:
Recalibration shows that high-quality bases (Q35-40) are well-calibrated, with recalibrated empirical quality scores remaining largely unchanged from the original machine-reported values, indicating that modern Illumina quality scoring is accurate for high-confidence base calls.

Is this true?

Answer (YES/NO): NO